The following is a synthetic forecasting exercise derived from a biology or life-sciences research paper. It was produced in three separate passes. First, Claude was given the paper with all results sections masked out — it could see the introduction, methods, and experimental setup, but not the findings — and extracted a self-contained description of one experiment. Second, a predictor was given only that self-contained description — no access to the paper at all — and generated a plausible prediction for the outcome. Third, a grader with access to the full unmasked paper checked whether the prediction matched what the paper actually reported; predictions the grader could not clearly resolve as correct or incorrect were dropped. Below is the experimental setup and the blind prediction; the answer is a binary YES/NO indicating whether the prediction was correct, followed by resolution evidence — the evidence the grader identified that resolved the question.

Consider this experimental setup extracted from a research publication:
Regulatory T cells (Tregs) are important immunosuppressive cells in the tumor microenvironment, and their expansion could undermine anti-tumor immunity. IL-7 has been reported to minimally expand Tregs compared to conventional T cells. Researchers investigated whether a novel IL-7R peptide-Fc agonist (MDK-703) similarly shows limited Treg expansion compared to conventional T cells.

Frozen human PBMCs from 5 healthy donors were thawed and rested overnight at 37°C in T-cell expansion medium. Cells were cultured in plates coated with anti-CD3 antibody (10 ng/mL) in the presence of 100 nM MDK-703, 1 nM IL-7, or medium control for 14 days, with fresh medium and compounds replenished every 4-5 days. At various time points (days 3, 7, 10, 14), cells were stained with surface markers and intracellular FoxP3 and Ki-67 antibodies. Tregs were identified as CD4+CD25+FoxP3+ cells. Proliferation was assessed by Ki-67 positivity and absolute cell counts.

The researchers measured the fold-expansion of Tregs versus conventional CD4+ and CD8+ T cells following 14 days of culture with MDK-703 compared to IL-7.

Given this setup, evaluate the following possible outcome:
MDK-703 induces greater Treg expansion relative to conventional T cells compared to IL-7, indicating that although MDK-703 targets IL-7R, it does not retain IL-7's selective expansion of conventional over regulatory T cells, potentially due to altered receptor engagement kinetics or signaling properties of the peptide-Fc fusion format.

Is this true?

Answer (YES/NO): NO